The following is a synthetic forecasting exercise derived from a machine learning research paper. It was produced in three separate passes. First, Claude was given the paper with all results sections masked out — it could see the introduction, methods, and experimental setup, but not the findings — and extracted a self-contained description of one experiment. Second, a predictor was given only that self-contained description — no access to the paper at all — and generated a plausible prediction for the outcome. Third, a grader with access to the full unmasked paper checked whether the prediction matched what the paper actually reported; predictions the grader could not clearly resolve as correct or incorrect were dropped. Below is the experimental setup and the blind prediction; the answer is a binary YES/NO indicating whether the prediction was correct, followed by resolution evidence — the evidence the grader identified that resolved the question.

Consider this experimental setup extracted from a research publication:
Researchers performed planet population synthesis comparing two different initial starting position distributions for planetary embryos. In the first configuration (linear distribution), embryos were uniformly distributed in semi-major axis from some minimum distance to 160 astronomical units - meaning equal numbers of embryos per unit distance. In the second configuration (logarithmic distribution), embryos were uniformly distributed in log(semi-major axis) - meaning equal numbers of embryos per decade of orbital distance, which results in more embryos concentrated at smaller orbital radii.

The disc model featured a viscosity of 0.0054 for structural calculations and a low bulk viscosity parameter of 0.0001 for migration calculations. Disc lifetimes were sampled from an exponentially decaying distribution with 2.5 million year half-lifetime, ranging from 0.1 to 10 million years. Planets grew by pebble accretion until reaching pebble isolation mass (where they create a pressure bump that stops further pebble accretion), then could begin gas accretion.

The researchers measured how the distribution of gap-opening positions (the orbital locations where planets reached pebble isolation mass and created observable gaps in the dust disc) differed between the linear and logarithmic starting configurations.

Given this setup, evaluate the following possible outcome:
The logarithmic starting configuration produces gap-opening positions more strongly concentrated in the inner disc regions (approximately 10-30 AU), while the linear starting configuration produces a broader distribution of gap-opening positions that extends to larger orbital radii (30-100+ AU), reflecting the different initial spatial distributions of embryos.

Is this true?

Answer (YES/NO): NO